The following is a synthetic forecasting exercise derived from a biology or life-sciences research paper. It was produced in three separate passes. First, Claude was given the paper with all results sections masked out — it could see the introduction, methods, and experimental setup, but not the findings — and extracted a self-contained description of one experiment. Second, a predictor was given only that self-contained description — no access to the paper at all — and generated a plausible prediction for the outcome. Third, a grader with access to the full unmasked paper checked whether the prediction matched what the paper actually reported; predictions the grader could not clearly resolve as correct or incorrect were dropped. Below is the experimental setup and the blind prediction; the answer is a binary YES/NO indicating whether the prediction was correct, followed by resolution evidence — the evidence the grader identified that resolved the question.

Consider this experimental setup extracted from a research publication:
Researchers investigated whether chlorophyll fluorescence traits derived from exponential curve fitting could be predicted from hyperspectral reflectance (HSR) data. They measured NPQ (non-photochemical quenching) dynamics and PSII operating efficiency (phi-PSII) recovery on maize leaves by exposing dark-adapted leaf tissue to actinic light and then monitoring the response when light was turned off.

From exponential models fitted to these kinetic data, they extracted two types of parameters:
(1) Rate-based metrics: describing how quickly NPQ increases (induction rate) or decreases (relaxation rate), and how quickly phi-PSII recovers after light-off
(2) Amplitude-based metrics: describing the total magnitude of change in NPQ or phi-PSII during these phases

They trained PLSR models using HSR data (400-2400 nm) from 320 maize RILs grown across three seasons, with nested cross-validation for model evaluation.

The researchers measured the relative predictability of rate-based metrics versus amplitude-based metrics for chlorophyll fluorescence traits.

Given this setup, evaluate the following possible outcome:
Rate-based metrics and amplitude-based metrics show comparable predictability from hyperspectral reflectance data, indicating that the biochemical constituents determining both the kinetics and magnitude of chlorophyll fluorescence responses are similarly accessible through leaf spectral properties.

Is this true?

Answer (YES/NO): NO